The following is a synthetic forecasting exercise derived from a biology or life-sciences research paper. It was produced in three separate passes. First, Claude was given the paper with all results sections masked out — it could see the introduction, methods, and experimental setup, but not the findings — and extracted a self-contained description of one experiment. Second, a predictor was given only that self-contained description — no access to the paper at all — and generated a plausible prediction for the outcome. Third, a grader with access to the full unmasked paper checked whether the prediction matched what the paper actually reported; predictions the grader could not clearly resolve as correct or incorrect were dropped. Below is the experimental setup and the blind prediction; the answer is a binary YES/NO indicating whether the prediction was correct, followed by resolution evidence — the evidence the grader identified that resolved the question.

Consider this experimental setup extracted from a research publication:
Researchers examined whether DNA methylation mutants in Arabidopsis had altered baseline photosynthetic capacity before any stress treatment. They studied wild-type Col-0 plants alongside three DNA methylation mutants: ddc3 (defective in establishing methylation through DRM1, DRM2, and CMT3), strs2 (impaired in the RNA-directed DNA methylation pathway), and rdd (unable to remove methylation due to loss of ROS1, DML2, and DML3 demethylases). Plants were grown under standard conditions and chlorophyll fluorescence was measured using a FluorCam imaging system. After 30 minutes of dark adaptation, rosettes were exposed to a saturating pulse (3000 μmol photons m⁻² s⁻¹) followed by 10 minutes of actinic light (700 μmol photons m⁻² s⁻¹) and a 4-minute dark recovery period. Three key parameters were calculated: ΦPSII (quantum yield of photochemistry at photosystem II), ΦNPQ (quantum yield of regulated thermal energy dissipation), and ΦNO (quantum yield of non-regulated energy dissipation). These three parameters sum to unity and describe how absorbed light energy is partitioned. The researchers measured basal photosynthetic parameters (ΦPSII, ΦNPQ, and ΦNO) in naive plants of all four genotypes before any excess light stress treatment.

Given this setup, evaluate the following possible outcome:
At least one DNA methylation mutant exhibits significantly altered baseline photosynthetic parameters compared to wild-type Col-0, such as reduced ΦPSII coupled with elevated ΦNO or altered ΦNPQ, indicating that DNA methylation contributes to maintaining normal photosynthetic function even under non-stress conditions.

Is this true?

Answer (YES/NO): NO